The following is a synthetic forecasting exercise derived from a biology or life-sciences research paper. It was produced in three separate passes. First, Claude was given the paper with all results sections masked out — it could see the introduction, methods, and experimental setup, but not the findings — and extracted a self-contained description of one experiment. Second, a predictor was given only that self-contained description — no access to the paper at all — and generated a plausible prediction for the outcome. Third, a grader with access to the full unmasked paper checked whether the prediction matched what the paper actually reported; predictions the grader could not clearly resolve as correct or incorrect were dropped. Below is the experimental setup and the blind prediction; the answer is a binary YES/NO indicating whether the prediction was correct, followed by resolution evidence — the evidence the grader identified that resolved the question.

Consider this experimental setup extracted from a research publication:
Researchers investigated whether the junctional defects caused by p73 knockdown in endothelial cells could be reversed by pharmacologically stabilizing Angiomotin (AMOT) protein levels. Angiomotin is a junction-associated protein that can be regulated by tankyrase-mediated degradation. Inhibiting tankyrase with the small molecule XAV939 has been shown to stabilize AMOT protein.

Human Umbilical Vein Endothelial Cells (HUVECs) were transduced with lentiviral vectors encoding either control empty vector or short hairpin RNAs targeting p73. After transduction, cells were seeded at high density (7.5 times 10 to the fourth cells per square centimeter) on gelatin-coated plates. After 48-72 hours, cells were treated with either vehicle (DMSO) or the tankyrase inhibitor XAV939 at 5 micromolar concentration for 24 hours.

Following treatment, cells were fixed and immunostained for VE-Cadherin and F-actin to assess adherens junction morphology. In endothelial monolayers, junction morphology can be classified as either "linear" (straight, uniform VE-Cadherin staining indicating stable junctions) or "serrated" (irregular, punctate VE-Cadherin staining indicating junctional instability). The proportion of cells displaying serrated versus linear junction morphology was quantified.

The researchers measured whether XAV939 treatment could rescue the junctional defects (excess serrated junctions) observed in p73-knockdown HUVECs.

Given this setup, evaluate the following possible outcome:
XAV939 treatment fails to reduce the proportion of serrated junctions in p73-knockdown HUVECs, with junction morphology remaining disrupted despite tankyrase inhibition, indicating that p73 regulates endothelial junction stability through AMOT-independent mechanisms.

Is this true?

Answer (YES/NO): NO